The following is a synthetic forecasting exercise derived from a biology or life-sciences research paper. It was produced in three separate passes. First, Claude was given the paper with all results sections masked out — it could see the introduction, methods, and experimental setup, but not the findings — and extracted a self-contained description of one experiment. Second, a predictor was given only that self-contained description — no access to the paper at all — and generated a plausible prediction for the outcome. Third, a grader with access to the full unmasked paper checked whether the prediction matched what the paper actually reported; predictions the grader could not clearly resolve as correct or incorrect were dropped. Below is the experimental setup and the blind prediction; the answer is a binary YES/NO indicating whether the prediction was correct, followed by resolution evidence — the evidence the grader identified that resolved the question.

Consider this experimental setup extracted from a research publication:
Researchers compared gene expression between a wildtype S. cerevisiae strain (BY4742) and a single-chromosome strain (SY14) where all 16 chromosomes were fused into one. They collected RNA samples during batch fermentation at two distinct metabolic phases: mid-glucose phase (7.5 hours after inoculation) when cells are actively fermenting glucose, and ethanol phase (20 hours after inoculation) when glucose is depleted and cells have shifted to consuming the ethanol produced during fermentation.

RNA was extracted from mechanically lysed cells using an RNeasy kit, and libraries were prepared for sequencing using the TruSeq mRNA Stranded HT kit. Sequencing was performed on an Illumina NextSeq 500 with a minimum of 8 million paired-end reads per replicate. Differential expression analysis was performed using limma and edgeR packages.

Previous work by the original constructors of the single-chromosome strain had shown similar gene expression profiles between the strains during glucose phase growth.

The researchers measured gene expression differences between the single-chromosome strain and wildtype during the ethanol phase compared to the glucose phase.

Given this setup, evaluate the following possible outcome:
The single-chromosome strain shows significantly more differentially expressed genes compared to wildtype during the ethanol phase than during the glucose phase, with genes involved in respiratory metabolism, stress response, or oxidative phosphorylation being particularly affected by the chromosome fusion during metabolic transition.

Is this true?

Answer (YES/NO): YES